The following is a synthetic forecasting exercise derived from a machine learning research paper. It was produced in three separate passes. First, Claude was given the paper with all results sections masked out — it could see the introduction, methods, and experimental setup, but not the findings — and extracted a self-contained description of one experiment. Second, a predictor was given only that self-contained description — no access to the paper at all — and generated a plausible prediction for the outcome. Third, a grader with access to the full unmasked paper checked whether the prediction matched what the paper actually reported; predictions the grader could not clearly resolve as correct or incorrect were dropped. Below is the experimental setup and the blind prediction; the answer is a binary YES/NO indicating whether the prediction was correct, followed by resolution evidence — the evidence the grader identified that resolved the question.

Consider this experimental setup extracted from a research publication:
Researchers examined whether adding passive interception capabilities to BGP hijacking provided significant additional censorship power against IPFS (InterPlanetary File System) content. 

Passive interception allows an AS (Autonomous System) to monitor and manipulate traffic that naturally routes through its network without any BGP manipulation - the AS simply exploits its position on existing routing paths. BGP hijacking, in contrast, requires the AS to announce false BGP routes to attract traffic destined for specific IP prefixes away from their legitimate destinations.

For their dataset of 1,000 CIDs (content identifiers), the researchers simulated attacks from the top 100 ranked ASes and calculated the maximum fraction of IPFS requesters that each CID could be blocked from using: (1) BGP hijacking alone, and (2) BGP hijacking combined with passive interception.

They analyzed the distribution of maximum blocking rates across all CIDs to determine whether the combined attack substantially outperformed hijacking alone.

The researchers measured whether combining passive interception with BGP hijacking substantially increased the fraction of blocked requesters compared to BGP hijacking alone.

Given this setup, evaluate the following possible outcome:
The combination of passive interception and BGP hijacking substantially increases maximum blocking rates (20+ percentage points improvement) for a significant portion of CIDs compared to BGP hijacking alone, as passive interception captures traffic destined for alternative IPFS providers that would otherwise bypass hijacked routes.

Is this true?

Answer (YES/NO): NO